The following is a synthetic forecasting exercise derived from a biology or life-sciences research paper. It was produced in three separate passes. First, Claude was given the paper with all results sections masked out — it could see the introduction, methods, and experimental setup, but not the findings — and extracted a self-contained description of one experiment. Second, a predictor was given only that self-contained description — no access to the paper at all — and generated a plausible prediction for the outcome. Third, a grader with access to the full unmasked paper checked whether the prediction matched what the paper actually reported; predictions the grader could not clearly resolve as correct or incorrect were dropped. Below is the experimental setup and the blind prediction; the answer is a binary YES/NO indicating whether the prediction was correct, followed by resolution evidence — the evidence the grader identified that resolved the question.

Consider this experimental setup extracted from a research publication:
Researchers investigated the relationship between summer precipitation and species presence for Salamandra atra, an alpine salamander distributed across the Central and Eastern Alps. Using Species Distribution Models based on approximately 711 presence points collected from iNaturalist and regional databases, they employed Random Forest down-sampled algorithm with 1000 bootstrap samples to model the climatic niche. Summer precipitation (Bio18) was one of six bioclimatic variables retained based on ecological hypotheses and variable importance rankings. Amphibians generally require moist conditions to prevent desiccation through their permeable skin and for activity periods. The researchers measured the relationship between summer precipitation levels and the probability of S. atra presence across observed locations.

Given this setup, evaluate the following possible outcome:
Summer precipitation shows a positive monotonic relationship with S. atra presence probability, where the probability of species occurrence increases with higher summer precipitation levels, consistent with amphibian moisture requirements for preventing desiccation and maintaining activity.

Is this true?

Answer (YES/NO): YES